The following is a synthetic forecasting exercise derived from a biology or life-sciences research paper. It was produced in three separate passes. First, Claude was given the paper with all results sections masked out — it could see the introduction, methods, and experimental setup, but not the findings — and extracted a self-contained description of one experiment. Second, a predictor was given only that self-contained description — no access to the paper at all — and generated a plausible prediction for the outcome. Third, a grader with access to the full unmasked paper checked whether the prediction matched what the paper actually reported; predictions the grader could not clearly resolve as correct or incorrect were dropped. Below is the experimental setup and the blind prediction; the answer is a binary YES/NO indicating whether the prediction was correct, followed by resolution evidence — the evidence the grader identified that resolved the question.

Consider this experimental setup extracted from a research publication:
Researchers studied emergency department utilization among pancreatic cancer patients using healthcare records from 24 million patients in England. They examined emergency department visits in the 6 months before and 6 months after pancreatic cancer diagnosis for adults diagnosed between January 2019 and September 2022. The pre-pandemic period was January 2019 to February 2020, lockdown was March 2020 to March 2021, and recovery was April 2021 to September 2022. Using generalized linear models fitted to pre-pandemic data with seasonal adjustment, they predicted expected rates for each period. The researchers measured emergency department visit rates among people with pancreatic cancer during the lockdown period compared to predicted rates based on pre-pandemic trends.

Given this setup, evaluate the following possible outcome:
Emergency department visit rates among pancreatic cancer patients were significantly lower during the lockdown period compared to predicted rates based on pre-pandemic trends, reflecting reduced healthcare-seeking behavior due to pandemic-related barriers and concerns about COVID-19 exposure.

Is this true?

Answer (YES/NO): NO